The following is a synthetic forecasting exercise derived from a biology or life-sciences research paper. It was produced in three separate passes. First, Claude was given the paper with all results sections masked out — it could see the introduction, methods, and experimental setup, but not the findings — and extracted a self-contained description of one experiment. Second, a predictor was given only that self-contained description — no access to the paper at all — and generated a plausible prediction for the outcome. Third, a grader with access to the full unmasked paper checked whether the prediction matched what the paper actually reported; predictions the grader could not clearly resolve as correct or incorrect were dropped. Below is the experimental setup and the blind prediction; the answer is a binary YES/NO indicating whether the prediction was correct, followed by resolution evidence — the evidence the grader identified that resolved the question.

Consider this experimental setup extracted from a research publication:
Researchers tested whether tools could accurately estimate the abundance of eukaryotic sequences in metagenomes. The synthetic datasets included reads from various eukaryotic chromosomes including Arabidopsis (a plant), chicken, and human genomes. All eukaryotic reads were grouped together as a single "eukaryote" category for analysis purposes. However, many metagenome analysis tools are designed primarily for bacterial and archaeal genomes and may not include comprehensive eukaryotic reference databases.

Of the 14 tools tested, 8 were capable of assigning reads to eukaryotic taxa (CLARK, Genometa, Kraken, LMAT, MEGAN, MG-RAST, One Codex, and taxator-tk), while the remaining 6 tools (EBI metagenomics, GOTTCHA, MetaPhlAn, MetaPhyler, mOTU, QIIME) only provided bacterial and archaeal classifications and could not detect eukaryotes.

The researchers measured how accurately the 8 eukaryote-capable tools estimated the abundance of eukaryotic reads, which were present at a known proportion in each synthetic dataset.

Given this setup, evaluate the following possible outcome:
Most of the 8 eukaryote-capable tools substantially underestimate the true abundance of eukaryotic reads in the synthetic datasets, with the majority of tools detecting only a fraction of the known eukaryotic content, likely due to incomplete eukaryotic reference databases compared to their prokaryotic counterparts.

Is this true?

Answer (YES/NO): YES